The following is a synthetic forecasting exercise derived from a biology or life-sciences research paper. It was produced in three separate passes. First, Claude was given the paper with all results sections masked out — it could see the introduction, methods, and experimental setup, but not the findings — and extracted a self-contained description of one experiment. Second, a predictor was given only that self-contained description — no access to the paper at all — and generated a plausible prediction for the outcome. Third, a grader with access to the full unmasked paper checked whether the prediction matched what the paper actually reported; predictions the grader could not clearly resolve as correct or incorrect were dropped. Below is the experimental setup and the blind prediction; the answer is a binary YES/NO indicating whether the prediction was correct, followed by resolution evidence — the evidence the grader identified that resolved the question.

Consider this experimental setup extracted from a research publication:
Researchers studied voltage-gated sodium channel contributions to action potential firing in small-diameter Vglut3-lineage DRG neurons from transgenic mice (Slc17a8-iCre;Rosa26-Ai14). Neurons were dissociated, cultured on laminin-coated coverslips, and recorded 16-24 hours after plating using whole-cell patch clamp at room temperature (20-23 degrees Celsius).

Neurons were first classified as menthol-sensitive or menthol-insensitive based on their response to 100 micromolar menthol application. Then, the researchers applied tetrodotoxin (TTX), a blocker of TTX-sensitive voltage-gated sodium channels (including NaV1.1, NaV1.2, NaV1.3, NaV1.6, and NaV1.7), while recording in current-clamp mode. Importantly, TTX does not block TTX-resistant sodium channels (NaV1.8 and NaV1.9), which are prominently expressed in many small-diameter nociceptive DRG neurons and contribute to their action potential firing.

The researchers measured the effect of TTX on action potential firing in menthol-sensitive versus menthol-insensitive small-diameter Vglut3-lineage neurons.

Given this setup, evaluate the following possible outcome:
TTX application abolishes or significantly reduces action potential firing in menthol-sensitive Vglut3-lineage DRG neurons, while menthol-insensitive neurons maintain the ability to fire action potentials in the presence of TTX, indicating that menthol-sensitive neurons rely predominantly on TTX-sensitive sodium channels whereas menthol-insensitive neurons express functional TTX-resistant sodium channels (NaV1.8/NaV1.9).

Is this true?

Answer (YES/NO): YES